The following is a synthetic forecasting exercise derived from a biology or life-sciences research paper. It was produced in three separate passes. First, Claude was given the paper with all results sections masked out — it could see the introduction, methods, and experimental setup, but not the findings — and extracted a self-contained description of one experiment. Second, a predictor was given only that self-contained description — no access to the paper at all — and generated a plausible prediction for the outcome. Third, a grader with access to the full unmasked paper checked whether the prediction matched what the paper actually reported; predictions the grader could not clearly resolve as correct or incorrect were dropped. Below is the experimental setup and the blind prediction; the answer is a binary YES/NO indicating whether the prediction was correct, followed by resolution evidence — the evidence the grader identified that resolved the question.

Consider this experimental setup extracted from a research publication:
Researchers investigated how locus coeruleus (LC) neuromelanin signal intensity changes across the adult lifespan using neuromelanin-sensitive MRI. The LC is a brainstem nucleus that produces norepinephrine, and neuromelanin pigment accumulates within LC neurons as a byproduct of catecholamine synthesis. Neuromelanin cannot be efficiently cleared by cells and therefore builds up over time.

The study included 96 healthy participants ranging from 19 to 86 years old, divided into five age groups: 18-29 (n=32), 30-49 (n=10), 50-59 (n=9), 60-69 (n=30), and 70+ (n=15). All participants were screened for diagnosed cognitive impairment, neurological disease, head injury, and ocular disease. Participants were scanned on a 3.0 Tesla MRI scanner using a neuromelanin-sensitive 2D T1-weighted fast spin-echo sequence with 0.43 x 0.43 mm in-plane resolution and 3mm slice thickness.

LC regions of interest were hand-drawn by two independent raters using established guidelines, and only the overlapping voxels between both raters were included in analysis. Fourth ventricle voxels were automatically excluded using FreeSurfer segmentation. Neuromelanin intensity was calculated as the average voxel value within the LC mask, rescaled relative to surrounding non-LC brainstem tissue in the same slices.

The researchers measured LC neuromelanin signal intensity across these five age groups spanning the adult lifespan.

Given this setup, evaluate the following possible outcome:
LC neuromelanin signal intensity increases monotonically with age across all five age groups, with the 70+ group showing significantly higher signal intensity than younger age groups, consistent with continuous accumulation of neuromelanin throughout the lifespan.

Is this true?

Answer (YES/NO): NO